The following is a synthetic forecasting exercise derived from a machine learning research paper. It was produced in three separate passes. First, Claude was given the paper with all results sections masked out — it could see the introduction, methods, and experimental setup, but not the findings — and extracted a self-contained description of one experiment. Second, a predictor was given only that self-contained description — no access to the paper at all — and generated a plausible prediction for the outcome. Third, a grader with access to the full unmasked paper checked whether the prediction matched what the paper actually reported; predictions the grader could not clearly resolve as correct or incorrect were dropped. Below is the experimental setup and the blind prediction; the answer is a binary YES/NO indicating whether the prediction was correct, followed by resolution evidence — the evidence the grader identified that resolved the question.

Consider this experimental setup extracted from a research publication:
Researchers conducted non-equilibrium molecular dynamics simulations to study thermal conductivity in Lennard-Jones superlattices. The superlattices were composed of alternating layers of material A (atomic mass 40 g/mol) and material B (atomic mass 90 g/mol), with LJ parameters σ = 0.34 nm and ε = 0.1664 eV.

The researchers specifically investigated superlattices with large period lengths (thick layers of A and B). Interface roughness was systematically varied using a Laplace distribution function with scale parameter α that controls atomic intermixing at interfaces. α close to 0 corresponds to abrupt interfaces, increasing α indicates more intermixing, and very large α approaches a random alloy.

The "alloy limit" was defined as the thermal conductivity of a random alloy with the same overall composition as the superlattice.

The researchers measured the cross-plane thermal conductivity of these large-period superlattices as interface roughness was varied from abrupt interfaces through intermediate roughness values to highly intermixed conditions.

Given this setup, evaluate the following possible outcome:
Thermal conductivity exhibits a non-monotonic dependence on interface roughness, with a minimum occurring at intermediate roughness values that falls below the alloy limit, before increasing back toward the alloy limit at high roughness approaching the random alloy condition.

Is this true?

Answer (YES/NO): YES